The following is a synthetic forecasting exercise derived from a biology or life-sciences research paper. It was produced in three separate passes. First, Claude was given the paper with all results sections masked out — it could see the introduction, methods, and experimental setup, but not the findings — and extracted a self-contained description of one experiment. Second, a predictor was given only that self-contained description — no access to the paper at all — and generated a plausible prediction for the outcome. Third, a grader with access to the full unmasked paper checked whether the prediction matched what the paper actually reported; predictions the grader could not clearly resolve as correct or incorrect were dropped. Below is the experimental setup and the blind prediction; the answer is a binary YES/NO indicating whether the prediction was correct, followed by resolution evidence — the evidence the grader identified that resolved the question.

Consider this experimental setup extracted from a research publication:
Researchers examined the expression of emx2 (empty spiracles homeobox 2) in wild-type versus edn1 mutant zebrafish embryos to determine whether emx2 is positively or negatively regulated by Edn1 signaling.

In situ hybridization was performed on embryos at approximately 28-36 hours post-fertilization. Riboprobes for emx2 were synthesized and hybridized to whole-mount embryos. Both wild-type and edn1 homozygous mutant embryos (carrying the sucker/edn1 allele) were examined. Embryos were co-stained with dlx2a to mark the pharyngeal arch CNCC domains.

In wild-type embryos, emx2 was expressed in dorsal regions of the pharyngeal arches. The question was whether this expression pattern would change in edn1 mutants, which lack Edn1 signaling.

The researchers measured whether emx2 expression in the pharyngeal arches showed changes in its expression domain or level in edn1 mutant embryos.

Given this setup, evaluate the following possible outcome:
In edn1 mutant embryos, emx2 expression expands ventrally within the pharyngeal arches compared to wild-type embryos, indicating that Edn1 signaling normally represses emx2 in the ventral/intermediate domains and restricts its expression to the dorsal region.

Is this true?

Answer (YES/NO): NO